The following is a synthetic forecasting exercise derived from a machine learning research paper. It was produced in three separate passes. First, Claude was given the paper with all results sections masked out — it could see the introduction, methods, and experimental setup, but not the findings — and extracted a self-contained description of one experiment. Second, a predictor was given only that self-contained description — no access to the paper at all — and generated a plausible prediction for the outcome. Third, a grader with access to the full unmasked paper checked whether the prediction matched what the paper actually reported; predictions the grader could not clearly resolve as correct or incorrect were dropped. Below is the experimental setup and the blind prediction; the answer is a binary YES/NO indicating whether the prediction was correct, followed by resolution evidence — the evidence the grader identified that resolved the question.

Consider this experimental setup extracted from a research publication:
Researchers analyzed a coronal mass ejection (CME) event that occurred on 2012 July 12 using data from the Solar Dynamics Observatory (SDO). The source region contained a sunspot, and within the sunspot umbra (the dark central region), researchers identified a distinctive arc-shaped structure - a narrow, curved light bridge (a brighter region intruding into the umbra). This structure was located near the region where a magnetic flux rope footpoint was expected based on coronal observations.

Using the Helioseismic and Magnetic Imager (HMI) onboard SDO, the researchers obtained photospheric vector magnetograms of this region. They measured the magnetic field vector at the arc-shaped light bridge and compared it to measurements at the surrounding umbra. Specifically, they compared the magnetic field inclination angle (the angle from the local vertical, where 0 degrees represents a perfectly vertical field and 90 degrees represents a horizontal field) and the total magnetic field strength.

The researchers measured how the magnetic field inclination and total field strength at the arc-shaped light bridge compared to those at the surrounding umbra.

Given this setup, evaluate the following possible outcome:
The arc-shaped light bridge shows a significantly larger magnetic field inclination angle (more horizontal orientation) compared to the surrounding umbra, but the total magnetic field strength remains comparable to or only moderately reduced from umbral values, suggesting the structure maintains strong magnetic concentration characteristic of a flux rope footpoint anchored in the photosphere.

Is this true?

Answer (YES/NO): YES